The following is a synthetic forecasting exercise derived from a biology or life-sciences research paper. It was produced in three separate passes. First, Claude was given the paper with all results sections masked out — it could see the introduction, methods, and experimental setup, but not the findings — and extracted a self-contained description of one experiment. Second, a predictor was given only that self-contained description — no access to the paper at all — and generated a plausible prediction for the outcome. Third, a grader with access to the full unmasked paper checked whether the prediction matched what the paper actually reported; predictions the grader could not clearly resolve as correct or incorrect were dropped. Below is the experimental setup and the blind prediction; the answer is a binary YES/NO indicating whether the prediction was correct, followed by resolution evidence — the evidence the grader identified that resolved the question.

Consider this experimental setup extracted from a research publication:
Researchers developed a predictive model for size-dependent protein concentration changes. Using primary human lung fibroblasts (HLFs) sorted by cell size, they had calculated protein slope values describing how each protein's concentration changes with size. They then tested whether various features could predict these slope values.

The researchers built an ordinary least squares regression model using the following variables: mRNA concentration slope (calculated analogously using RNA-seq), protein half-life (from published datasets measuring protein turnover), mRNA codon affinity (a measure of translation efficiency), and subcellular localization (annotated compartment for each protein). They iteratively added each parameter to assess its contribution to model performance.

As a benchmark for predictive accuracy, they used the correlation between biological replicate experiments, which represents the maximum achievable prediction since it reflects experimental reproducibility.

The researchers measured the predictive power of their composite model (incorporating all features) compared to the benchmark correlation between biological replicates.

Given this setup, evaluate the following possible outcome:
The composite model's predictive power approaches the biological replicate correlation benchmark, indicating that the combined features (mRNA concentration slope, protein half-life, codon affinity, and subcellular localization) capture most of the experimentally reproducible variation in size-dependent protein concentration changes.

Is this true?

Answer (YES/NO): NO